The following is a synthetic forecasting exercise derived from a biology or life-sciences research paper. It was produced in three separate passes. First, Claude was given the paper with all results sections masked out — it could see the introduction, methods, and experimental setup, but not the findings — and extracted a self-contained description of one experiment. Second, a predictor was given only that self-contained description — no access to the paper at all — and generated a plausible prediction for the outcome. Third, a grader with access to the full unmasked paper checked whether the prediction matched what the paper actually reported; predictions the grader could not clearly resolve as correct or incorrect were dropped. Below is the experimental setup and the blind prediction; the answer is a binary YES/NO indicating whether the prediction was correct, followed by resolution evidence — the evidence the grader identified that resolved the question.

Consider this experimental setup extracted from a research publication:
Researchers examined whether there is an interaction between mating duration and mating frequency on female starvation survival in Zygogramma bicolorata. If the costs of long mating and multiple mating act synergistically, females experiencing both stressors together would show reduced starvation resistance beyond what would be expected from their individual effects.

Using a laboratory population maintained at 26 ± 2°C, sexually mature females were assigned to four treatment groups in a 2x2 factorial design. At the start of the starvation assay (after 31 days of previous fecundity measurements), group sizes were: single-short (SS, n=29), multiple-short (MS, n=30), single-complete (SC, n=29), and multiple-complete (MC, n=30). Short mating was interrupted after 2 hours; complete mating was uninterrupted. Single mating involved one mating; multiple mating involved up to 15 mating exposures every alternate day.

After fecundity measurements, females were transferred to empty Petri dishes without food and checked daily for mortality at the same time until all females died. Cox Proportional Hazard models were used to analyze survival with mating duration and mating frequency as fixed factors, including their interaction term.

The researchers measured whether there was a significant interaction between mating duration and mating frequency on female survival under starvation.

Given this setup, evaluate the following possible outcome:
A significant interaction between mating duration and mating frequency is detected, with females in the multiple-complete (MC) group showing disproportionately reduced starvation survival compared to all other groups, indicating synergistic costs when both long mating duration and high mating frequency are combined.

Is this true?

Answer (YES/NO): NO